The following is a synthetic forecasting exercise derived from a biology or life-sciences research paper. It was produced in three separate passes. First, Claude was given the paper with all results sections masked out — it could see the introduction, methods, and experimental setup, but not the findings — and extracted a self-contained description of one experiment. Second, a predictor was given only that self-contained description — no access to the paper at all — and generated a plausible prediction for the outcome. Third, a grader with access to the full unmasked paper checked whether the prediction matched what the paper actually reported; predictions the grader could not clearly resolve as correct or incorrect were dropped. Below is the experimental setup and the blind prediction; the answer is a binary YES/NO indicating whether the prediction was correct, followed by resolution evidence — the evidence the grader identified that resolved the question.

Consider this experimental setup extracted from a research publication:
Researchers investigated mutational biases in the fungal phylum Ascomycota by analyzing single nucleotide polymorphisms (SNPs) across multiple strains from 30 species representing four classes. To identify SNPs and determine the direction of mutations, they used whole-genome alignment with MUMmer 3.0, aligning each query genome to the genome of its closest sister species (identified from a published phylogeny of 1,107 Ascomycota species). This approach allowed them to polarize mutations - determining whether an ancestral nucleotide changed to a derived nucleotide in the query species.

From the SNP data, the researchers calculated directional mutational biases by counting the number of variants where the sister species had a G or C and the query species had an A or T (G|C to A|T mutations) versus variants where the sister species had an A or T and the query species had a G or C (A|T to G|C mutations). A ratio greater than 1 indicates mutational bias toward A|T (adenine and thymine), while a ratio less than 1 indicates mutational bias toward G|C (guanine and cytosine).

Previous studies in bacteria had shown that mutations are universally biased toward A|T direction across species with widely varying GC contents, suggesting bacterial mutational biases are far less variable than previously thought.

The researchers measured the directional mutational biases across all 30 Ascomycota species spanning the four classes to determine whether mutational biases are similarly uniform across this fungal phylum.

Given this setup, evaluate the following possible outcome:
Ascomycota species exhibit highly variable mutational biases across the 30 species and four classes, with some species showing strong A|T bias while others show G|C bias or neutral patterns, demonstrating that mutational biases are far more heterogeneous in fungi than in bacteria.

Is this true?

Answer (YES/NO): YES